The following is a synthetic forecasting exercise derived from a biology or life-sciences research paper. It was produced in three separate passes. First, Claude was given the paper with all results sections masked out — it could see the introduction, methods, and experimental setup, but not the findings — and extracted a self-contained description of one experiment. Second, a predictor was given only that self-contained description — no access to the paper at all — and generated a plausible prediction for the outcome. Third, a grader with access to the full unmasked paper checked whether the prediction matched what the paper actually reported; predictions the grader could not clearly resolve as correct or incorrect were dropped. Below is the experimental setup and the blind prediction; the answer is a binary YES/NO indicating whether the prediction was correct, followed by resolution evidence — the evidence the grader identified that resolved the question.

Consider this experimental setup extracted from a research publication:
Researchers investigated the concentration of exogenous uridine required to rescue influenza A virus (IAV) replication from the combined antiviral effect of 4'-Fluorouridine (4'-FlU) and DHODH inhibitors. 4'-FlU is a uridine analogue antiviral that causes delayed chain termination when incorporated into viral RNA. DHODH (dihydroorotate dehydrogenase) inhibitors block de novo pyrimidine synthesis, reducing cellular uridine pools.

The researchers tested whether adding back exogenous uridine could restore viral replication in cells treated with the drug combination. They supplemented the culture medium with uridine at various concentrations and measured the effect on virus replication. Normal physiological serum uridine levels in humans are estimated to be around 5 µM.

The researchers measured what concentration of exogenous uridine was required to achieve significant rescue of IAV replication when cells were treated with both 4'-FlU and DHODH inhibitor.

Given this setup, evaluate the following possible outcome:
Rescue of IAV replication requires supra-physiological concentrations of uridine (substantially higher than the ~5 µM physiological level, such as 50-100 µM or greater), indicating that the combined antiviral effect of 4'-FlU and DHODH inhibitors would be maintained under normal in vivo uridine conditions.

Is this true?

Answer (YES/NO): YES